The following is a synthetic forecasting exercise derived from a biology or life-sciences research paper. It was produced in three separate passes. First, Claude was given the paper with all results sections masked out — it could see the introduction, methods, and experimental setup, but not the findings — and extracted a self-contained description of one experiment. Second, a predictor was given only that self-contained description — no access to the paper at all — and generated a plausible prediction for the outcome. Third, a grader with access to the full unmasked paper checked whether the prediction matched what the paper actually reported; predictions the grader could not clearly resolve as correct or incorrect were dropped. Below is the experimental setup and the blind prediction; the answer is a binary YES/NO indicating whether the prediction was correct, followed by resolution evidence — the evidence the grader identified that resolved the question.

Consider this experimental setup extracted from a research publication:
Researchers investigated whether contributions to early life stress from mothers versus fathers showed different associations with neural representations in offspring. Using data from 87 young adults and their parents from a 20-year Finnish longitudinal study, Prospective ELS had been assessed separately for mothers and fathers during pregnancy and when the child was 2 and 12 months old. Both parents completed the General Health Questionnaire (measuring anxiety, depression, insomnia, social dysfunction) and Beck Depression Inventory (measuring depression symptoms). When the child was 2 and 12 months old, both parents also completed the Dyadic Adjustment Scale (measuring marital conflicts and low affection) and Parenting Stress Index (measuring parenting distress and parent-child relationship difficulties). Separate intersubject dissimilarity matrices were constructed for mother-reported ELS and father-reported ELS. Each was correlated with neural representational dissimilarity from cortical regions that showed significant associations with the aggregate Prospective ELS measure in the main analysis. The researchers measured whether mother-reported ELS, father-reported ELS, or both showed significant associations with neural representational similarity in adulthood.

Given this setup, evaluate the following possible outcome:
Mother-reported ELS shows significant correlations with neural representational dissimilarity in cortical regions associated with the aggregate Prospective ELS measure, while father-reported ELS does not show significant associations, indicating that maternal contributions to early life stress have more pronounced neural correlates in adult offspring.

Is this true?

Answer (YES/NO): NO